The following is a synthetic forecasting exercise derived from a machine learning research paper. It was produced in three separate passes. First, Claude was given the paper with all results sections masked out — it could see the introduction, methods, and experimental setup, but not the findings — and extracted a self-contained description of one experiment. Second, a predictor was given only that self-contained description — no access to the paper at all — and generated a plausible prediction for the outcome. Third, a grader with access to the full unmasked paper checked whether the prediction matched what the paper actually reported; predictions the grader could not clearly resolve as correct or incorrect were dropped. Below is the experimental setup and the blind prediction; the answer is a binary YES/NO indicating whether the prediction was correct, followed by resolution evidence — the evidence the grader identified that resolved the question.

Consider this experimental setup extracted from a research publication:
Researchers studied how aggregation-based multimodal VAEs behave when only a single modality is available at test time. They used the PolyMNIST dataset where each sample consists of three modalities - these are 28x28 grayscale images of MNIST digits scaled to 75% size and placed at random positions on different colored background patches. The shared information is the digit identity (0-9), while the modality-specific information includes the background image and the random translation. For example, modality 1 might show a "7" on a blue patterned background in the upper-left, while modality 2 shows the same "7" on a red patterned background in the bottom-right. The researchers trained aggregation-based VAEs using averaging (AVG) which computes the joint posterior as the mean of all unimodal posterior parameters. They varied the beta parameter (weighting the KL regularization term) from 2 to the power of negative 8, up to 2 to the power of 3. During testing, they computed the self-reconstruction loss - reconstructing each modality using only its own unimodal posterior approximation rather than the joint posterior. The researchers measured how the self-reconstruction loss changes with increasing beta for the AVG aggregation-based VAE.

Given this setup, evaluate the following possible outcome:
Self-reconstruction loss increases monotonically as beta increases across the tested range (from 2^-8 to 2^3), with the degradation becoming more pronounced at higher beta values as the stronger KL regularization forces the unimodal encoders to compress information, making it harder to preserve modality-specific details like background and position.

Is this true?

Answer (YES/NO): NO